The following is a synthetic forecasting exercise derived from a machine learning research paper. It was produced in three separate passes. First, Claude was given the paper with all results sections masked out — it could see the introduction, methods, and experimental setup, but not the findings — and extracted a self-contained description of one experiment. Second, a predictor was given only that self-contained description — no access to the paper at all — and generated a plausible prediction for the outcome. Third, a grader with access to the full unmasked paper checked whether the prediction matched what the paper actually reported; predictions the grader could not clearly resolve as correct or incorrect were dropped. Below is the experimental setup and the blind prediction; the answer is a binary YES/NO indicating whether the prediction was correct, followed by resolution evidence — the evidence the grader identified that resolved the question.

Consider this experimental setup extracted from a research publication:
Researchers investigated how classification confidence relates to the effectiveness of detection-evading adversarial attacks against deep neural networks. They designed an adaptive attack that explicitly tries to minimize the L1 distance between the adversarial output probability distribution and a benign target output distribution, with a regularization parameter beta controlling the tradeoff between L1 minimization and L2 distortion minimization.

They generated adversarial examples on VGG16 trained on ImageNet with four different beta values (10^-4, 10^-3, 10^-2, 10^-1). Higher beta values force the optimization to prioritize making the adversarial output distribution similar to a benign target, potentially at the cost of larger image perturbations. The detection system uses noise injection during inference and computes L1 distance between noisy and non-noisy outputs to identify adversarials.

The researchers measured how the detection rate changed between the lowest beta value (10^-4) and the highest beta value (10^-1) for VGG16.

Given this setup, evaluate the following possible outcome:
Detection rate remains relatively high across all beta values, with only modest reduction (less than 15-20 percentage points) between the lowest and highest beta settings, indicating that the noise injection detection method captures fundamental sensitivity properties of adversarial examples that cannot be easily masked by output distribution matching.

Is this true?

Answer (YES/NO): YES